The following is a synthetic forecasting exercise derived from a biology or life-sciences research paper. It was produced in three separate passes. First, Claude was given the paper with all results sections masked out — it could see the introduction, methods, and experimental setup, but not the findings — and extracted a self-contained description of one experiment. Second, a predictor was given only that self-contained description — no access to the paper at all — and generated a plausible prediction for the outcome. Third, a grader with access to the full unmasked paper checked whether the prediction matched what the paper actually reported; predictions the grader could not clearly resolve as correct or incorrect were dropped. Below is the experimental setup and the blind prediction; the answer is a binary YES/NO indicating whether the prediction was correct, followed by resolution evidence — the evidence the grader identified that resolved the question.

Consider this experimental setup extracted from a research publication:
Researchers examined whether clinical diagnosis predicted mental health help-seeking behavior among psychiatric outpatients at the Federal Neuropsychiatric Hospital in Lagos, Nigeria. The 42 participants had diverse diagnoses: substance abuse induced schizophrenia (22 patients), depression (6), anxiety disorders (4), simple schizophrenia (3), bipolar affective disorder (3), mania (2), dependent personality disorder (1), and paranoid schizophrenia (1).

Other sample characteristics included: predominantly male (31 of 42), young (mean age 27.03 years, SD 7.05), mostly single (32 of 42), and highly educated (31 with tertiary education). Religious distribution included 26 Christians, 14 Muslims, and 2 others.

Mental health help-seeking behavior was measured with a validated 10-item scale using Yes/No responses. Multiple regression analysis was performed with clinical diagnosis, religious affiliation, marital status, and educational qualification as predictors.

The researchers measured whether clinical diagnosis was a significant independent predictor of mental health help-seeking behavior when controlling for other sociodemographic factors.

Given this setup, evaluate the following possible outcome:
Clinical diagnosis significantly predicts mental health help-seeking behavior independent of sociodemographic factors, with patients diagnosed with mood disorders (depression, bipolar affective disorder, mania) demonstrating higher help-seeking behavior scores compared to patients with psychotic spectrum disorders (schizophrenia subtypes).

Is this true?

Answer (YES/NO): NO